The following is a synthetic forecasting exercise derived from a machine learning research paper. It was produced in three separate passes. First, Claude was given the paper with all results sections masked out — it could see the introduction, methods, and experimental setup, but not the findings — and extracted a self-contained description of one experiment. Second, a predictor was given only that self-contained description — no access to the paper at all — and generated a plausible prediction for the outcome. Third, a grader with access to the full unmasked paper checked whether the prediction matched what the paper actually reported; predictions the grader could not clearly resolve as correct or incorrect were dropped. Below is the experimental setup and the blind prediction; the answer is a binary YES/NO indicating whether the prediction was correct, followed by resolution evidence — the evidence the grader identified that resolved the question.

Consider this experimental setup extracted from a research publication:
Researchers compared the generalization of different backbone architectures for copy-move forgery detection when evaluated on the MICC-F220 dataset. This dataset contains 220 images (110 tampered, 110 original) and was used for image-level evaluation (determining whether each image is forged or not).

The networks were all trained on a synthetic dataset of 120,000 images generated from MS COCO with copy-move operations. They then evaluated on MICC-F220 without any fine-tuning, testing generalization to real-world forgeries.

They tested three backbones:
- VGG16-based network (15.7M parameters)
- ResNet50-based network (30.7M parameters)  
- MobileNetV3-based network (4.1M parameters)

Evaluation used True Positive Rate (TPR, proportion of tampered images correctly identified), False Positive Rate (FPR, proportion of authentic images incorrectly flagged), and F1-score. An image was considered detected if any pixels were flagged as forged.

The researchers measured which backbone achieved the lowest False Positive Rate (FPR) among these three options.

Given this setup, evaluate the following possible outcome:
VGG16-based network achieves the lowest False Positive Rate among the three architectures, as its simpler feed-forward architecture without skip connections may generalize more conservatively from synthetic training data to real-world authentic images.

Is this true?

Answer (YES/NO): YES